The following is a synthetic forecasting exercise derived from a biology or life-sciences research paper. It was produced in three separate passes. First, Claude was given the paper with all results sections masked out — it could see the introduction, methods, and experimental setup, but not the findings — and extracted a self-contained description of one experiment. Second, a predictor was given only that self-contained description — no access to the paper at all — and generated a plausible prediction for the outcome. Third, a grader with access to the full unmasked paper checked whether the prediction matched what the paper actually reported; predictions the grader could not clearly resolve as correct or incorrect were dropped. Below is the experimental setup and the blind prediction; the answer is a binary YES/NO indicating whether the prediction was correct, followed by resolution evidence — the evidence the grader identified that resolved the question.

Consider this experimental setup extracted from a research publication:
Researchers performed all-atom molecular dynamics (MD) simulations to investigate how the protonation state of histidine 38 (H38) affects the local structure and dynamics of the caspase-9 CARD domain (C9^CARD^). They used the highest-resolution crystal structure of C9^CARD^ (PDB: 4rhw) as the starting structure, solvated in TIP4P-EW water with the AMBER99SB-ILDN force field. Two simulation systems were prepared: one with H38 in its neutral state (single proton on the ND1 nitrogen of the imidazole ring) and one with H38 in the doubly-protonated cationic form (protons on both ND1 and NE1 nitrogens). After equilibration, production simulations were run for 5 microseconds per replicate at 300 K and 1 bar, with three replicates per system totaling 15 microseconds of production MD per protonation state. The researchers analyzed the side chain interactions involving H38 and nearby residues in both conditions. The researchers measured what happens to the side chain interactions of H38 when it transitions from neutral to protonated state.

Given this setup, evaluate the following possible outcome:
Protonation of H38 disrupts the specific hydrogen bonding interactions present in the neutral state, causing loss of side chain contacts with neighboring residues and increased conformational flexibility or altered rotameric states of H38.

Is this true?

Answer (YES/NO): YES